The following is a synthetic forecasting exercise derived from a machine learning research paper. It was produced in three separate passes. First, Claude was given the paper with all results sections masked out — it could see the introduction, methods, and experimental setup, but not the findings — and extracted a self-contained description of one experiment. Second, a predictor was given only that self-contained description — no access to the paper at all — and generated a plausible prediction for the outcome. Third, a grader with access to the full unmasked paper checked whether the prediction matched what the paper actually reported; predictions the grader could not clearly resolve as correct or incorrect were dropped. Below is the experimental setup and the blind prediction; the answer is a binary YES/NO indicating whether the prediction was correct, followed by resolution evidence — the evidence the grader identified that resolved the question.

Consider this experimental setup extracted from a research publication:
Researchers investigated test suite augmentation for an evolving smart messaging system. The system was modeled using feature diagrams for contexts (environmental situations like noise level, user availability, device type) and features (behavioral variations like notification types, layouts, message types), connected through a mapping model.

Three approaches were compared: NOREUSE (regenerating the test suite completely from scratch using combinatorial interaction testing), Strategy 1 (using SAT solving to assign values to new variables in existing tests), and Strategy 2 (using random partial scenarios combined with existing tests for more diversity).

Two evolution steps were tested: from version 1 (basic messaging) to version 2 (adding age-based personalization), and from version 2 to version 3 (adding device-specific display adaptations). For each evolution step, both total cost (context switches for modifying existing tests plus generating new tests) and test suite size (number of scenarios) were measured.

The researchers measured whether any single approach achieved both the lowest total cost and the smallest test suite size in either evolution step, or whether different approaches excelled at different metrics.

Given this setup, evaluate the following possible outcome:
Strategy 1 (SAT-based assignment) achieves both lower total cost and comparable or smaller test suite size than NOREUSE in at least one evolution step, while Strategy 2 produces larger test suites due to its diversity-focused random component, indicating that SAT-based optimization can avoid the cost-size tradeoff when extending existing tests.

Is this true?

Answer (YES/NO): NO